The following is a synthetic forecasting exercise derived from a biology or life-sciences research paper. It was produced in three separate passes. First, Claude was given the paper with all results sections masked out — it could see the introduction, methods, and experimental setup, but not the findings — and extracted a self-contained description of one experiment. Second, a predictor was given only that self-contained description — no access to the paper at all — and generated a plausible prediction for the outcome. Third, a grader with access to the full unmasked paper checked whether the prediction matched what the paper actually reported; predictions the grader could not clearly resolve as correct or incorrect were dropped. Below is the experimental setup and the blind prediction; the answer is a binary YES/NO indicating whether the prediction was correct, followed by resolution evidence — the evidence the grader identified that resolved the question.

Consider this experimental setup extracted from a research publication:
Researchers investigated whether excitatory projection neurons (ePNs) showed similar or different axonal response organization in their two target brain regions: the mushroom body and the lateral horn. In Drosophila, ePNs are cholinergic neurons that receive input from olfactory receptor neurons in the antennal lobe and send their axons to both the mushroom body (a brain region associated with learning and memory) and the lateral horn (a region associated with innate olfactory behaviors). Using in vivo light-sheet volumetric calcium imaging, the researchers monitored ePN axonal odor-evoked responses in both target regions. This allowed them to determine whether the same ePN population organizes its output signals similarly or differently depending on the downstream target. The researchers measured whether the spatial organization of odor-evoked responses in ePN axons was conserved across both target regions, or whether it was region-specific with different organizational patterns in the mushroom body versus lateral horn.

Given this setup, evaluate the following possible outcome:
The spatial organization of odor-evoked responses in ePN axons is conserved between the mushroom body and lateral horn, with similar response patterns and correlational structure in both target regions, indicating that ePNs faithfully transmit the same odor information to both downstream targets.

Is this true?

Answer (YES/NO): NO